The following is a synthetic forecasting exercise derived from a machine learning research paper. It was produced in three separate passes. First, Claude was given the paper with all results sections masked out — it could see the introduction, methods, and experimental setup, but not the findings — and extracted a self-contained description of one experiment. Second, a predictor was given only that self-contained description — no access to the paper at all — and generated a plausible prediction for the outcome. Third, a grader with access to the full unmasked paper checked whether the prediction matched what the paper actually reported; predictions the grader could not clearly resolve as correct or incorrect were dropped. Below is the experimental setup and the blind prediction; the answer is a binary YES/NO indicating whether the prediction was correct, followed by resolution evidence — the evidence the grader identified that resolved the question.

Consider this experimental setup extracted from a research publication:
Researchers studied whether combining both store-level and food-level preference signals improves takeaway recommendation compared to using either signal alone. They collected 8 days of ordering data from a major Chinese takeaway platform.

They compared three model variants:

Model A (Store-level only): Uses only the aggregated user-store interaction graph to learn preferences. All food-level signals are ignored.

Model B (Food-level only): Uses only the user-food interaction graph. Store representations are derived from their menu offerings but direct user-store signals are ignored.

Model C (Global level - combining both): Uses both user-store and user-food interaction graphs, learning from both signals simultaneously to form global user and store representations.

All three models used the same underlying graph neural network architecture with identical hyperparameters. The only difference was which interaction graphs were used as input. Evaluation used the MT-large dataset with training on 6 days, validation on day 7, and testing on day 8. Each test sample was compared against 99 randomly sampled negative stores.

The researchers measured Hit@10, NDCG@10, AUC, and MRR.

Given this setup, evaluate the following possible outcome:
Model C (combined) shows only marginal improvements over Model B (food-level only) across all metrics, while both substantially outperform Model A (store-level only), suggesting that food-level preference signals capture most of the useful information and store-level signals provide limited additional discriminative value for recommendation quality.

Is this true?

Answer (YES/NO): NO